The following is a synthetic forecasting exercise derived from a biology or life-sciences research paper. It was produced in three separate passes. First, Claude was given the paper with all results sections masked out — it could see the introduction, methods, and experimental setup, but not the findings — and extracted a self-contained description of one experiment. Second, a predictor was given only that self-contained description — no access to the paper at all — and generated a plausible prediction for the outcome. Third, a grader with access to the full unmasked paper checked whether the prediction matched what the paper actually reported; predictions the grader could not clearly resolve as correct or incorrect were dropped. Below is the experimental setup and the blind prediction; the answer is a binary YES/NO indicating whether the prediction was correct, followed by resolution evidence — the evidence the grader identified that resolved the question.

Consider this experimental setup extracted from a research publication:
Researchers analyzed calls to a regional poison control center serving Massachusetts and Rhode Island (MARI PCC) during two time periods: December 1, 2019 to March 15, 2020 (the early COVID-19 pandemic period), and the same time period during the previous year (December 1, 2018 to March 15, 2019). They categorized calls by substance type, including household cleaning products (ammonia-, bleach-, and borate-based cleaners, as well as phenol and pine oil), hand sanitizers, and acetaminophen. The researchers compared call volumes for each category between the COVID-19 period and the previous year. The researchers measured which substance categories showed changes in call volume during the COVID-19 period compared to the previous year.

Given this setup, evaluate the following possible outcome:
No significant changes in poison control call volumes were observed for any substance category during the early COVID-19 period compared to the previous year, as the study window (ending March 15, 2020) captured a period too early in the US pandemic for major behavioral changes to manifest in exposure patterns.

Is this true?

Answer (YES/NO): NO